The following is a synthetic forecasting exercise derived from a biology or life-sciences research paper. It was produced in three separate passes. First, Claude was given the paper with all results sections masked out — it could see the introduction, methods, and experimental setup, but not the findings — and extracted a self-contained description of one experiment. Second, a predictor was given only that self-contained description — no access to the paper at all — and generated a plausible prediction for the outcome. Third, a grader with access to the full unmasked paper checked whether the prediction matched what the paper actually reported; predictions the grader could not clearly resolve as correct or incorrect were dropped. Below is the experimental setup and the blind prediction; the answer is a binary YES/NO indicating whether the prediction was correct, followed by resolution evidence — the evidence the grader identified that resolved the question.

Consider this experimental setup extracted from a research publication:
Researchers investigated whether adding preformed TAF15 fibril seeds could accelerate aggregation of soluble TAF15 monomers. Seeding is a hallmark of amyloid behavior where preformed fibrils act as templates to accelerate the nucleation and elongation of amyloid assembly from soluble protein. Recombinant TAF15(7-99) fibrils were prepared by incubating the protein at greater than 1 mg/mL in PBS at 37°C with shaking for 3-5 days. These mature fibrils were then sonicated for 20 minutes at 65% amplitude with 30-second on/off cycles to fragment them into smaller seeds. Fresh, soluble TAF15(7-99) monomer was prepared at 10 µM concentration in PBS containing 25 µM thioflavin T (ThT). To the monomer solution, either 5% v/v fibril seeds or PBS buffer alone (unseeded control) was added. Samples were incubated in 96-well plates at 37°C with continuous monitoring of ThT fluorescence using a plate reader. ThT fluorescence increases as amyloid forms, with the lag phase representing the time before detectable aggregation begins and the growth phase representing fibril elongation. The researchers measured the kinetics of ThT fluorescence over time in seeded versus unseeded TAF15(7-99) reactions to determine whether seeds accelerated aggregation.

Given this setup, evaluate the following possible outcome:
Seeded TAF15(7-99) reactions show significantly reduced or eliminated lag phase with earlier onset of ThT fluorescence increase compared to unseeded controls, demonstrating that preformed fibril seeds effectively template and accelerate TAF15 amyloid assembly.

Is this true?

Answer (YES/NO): YES